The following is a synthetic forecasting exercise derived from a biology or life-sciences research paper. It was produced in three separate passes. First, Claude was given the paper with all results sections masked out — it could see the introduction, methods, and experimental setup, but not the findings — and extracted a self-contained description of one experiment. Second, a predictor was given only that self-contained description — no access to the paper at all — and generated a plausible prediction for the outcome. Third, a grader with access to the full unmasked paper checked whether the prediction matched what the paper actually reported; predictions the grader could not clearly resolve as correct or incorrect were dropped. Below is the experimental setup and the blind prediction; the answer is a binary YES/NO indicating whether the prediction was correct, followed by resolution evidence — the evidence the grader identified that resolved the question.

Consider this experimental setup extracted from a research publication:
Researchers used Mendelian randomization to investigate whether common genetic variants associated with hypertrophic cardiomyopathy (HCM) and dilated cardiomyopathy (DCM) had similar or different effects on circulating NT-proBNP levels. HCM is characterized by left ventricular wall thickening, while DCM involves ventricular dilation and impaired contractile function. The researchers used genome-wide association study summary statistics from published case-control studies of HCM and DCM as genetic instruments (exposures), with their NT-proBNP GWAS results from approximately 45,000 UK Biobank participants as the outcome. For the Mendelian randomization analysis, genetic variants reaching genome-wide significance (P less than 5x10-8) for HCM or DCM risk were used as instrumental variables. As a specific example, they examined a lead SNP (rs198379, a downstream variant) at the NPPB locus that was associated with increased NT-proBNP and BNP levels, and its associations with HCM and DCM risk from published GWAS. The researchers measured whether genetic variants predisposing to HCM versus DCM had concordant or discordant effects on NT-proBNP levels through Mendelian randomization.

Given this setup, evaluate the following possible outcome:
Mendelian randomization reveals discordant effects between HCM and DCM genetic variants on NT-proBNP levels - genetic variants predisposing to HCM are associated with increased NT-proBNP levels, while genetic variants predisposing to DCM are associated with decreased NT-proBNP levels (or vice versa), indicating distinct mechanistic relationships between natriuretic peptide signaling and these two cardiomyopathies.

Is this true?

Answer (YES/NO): YES